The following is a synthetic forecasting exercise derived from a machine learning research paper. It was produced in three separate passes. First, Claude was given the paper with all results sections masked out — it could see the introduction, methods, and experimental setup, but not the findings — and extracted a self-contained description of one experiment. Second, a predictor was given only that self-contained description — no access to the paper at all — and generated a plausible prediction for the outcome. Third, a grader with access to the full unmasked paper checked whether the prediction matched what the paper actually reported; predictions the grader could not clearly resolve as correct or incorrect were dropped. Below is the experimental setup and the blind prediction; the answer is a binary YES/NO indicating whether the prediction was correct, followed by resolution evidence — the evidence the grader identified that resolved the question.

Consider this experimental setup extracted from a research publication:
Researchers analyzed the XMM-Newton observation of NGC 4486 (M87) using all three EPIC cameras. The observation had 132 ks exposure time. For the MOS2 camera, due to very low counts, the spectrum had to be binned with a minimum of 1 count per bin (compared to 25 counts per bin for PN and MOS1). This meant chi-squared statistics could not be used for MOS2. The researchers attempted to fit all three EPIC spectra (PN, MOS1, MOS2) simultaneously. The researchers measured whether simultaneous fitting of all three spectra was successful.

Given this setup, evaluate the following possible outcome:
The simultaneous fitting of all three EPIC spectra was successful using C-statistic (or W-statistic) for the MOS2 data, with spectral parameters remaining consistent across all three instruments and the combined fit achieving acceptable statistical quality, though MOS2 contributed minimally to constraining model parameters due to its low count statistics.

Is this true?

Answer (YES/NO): NO